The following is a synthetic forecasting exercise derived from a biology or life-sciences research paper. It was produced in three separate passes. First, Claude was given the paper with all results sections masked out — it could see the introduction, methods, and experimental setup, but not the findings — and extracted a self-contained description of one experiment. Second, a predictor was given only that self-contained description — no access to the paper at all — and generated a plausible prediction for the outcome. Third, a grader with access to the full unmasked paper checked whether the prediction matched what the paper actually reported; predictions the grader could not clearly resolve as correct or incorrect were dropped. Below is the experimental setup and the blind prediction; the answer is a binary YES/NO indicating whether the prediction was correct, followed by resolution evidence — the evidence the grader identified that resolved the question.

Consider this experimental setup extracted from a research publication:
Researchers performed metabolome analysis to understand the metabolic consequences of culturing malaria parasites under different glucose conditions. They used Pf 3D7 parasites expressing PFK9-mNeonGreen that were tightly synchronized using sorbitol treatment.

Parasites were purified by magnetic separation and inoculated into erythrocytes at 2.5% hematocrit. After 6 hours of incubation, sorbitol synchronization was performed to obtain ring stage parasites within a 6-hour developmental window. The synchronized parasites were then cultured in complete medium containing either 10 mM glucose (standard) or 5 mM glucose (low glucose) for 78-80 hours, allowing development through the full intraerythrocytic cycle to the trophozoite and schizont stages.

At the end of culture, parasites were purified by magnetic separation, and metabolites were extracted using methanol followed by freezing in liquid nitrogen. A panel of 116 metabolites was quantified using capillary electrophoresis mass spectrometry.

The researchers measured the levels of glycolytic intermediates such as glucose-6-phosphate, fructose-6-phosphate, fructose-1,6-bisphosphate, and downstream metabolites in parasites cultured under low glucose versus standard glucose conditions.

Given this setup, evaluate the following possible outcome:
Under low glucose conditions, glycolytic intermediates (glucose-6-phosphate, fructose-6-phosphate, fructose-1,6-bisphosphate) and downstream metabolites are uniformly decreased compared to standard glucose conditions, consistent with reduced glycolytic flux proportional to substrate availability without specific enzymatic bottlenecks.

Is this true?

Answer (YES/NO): NO